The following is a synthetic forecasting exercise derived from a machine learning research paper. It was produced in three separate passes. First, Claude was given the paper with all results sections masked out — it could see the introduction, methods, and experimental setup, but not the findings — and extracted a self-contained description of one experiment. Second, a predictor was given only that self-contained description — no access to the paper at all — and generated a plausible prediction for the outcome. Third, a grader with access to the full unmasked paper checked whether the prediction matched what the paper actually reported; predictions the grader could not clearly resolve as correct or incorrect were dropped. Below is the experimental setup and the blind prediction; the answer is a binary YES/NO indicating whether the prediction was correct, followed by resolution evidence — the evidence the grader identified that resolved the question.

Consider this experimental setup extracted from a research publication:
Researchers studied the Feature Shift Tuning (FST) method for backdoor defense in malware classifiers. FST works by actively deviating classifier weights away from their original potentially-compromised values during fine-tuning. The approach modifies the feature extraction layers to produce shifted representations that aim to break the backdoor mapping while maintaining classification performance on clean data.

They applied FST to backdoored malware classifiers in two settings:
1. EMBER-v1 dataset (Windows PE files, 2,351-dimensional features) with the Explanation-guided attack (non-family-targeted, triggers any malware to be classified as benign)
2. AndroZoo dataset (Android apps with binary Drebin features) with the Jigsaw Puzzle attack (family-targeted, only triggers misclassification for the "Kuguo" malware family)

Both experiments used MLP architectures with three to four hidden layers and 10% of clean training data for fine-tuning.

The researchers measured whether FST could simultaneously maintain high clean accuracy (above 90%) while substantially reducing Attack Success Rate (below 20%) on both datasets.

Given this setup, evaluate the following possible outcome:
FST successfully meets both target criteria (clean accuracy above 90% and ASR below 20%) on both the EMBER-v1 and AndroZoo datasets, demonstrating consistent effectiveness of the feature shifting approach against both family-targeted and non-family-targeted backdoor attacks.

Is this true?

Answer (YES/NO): NO